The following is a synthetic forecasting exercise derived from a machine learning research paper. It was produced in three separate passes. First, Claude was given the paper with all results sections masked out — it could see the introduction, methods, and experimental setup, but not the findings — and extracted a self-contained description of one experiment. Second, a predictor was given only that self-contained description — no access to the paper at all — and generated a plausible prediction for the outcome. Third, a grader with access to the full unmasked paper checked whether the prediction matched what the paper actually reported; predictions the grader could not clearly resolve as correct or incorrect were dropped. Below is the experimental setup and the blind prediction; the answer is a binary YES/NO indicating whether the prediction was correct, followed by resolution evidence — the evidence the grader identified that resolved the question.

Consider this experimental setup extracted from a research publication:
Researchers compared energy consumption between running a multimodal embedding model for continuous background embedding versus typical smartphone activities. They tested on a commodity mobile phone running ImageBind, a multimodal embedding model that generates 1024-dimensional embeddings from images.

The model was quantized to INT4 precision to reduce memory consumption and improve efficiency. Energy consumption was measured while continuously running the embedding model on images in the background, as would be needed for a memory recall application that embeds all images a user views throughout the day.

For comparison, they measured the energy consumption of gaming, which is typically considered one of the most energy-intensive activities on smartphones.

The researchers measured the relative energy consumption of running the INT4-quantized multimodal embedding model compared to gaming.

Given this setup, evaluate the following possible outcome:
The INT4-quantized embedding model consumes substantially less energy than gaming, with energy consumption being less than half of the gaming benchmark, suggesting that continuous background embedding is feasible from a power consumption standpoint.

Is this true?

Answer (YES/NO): NO